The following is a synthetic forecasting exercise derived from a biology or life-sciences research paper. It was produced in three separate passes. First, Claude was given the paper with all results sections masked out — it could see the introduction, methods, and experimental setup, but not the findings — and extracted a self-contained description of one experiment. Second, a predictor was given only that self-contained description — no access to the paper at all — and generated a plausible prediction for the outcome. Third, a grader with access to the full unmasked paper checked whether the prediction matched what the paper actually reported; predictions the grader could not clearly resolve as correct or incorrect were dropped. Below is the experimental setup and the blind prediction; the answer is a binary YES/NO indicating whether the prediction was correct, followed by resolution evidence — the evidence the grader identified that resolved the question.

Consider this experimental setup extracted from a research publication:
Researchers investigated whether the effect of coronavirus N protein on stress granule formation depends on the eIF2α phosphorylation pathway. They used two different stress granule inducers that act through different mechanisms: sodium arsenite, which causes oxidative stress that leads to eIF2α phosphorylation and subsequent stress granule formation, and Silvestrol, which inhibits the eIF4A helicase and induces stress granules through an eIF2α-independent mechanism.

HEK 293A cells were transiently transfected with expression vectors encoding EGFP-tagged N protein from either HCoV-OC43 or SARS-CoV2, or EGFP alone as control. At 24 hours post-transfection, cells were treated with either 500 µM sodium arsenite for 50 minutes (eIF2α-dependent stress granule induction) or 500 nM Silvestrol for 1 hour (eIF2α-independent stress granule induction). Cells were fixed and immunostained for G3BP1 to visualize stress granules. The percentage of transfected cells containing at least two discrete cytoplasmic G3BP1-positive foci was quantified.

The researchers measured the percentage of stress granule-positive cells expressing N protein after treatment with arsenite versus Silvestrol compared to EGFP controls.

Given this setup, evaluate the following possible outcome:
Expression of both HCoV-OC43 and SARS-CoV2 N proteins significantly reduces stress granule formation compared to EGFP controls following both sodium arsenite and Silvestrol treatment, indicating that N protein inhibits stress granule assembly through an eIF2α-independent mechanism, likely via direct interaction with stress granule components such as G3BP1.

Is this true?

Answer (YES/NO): YES